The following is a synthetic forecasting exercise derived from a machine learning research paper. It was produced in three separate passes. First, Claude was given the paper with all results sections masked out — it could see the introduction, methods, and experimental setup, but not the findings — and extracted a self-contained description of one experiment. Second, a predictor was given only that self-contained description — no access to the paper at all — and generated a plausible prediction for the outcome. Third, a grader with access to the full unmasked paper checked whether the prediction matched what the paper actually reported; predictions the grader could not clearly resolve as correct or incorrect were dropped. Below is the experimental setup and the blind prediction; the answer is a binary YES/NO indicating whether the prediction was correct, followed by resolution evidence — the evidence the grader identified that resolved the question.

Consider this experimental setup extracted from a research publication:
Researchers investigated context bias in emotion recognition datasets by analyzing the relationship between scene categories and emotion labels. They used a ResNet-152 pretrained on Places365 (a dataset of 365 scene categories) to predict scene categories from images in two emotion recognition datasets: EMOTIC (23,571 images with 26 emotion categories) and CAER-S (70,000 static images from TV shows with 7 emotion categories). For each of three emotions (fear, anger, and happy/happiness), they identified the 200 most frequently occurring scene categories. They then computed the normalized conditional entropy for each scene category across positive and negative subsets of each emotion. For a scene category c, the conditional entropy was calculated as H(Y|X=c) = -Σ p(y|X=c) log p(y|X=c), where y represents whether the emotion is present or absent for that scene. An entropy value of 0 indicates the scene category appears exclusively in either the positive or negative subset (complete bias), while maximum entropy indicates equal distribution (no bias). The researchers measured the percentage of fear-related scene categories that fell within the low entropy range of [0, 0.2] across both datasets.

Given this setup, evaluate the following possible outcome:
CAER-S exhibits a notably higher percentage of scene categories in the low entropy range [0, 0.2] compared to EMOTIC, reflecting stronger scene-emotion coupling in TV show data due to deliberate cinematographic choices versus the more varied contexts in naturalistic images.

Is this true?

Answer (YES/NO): NO